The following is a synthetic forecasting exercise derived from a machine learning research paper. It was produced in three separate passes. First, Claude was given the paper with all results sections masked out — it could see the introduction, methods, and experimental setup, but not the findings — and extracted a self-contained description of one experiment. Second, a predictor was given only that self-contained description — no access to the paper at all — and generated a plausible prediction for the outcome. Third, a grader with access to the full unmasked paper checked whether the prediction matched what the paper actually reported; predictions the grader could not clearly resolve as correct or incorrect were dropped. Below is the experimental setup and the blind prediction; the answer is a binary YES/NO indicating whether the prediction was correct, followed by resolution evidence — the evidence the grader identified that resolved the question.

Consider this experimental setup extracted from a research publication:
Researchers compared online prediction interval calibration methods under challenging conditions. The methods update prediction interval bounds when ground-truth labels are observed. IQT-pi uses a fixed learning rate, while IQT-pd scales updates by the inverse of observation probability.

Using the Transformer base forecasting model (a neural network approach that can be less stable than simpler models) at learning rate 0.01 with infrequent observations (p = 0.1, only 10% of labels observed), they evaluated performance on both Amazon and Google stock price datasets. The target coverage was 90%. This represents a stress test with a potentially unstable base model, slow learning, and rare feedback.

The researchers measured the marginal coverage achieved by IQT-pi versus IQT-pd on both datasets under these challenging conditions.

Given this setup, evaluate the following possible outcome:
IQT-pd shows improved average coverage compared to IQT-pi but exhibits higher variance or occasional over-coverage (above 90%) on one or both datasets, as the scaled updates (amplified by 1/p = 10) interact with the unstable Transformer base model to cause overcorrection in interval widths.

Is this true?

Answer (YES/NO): NO